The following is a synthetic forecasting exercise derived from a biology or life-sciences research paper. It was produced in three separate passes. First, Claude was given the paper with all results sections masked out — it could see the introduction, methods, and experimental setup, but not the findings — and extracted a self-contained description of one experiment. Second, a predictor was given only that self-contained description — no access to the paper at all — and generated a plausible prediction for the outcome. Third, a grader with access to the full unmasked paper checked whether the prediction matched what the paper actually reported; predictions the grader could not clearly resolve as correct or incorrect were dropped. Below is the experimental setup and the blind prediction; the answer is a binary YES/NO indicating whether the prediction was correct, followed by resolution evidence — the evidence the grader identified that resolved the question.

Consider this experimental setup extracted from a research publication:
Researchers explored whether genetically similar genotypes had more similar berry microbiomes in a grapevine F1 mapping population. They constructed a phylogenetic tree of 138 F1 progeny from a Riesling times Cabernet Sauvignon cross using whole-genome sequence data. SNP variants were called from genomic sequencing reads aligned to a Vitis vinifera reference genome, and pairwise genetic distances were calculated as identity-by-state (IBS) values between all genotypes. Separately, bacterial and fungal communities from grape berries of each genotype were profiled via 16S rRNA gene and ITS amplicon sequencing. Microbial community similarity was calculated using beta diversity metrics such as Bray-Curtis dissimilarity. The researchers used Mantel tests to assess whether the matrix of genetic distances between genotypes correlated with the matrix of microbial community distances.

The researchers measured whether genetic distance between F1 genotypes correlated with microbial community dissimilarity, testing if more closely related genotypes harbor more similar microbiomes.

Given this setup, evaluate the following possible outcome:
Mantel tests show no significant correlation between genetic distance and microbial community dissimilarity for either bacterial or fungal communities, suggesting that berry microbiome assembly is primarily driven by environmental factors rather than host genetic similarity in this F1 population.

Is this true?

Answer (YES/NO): NO